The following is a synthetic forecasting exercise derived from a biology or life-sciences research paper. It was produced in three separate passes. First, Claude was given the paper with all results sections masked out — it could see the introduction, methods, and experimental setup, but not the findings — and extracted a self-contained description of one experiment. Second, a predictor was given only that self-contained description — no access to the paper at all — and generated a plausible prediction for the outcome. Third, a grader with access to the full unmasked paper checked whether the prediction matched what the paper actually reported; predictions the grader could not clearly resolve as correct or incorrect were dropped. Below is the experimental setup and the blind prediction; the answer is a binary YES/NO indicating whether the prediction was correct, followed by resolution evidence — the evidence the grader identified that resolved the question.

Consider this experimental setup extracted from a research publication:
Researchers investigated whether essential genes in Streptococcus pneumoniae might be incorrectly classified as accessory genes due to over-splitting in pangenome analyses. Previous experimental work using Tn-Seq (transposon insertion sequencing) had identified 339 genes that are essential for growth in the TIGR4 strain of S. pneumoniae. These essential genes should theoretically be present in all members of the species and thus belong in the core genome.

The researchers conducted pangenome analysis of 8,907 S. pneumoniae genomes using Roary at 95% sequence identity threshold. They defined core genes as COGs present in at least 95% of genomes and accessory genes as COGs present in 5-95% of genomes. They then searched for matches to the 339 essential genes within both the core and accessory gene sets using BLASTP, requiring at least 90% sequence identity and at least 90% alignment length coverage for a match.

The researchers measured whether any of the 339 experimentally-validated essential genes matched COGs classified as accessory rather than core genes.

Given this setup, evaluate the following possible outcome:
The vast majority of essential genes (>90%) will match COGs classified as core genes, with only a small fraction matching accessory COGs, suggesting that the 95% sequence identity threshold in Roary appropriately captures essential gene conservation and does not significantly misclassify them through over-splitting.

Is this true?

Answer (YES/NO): NO